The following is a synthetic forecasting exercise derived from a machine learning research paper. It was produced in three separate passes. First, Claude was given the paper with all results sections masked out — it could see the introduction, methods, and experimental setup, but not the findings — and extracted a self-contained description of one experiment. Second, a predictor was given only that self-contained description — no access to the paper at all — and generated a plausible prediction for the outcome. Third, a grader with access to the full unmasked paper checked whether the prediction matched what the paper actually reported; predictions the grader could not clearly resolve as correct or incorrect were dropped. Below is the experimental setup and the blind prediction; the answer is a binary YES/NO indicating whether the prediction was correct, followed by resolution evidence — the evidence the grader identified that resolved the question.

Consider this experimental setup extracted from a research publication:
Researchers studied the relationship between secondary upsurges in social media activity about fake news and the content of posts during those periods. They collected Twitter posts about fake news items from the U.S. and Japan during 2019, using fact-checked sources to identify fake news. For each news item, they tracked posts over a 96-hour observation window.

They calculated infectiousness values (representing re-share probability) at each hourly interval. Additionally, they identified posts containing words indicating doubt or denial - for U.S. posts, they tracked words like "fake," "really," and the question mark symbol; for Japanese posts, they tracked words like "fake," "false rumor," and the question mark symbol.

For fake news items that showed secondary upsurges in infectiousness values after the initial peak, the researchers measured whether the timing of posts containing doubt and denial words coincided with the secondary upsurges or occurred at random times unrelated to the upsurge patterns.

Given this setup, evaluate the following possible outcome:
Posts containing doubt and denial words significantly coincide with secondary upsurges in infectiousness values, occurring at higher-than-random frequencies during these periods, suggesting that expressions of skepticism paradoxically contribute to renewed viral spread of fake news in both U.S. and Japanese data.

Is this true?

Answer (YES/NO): YES